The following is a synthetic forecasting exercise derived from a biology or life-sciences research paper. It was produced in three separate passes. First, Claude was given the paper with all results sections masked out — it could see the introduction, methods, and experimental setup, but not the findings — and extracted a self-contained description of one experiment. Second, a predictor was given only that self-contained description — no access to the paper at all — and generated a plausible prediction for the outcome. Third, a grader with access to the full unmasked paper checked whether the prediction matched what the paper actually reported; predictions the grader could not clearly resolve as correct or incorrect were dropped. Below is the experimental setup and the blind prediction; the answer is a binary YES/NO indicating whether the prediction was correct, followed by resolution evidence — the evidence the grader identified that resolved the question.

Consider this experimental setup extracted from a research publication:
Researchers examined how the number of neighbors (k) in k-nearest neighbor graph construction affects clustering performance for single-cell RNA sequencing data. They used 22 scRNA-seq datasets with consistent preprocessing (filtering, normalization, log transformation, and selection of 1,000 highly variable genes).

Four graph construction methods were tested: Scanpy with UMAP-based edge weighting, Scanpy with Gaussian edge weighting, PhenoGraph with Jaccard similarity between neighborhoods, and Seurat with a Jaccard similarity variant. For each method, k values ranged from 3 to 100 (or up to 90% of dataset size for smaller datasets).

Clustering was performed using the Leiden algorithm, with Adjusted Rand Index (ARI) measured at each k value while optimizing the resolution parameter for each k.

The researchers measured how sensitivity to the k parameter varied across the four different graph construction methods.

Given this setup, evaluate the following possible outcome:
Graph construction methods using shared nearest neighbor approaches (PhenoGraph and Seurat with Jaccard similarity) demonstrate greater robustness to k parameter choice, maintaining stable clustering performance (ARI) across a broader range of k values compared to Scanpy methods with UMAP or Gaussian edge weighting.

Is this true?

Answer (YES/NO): NO